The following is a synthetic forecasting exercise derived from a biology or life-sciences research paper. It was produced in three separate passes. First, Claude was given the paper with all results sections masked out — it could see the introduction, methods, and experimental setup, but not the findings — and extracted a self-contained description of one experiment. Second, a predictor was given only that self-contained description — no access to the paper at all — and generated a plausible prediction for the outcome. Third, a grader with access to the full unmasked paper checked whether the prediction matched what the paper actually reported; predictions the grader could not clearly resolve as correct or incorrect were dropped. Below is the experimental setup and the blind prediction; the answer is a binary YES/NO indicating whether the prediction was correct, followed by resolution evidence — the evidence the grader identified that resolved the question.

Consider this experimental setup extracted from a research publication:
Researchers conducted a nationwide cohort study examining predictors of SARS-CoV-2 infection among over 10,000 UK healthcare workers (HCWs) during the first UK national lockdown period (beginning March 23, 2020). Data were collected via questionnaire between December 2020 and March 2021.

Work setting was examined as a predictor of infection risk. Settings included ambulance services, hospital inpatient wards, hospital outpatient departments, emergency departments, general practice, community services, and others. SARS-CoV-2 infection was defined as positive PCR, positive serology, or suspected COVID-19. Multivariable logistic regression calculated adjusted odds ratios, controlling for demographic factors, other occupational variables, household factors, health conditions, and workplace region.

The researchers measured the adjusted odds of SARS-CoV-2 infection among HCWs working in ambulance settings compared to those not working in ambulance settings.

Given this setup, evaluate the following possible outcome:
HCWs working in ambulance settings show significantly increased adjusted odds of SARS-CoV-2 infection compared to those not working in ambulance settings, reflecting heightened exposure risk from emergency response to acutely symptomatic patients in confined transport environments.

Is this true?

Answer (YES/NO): YES